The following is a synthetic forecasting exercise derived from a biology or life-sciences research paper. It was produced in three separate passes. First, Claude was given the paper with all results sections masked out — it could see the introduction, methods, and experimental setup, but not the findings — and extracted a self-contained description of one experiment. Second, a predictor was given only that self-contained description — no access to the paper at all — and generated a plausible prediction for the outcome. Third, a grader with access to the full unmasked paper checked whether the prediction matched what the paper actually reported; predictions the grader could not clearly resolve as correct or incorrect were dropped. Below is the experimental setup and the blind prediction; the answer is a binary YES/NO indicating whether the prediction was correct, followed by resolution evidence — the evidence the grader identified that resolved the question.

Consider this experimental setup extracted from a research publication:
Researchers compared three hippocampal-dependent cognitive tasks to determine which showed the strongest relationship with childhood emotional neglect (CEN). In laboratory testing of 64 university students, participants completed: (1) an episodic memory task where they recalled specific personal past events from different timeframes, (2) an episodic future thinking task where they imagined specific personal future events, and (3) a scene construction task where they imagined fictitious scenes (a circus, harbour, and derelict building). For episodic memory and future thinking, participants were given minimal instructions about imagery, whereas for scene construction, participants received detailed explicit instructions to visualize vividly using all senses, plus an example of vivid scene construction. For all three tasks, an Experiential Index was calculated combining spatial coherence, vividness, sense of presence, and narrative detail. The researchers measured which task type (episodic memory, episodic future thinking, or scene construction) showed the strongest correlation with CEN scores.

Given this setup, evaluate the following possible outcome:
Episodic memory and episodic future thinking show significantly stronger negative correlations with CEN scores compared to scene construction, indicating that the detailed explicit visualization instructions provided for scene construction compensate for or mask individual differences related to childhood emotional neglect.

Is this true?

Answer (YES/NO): NO